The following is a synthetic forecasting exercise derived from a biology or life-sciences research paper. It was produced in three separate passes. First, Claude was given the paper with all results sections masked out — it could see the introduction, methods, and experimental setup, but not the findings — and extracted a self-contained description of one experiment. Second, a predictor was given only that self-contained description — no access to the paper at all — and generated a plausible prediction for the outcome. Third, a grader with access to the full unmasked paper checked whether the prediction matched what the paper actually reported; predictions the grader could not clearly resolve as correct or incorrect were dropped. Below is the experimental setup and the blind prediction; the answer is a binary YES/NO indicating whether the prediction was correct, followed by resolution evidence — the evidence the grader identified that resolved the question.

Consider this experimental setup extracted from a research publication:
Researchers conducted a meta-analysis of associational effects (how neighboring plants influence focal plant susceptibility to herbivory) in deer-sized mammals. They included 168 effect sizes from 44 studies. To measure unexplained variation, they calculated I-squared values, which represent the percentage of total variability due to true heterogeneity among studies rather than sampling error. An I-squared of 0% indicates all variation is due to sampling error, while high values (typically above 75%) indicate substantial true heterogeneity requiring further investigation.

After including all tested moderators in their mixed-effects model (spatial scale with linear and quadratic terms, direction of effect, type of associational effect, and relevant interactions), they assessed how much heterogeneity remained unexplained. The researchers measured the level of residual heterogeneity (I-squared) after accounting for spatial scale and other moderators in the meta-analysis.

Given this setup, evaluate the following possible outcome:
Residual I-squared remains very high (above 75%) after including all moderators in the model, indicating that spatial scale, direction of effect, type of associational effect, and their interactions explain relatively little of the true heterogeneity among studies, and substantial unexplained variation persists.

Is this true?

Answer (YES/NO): YES